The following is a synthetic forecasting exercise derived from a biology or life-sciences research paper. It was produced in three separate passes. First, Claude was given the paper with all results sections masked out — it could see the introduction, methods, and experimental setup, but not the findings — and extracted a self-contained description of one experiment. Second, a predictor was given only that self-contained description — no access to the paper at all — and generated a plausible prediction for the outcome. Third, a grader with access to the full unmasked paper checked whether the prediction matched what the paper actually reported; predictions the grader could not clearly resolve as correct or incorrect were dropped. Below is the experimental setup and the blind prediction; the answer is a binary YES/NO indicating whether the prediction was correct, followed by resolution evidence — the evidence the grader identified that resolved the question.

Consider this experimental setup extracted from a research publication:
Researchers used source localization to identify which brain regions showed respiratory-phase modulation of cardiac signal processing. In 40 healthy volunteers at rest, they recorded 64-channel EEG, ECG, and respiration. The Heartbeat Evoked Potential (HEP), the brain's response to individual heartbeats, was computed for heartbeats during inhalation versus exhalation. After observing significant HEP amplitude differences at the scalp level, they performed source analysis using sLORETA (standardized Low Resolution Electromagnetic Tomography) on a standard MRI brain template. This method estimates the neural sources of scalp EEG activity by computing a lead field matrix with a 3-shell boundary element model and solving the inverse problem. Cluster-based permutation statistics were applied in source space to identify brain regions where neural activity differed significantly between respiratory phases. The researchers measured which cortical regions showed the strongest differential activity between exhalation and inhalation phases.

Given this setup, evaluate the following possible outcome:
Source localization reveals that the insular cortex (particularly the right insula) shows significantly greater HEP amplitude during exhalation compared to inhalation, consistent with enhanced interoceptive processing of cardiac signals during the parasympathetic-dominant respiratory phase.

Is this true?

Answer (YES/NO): NO